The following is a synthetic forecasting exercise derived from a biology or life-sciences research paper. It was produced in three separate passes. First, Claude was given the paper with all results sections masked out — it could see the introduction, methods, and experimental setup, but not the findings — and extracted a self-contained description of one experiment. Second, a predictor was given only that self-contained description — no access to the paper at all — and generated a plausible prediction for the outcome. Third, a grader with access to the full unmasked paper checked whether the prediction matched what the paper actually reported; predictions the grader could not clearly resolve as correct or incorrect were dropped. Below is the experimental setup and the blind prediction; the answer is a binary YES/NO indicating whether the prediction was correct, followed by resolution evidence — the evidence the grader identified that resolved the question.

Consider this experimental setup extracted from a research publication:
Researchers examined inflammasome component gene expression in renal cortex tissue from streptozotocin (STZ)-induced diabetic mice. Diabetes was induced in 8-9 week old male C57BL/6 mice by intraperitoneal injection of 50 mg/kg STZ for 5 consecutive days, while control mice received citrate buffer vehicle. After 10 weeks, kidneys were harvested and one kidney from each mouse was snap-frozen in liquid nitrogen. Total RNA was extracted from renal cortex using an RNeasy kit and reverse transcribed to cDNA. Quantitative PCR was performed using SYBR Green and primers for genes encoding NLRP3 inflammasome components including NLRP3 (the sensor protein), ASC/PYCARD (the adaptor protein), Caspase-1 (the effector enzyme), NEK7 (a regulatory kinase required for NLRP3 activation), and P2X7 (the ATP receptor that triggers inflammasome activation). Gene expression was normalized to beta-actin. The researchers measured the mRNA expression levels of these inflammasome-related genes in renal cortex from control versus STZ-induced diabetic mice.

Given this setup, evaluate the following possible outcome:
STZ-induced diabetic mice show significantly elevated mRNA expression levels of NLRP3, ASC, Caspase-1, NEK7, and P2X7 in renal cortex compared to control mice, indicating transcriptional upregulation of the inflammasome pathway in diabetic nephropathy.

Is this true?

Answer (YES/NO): NO